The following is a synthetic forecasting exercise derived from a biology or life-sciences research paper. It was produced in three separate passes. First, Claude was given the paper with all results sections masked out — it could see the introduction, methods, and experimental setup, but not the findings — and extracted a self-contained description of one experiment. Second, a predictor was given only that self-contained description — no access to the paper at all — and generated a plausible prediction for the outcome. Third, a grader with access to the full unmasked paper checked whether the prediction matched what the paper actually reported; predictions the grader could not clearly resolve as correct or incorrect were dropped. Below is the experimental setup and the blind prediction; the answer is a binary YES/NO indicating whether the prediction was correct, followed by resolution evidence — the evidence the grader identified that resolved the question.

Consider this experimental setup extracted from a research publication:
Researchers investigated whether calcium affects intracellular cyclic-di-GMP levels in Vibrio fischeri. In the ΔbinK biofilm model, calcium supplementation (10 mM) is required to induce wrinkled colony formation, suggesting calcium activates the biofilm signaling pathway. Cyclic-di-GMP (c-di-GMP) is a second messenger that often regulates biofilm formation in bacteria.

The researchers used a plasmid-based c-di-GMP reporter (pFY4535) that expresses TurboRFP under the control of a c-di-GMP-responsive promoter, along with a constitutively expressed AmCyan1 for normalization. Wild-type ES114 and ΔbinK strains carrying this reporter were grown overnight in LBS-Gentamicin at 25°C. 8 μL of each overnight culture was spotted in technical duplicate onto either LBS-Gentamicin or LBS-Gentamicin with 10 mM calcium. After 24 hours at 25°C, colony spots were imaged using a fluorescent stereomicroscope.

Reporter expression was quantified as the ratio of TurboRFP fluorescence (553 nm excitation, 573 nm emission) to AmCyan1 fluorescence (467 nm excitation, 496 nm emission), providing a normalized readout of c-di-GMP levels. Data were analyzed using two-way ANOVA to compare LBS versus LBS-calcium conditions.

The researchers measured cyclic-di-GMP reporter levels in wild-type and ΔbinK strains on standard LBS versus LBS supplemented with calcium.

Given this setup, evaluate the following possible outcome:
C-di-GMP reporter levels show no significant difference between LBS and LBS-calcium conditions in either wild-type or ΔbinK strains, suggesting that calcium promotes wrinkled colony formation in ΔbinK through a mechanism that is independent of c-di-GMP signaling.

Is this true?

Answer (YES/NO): NO